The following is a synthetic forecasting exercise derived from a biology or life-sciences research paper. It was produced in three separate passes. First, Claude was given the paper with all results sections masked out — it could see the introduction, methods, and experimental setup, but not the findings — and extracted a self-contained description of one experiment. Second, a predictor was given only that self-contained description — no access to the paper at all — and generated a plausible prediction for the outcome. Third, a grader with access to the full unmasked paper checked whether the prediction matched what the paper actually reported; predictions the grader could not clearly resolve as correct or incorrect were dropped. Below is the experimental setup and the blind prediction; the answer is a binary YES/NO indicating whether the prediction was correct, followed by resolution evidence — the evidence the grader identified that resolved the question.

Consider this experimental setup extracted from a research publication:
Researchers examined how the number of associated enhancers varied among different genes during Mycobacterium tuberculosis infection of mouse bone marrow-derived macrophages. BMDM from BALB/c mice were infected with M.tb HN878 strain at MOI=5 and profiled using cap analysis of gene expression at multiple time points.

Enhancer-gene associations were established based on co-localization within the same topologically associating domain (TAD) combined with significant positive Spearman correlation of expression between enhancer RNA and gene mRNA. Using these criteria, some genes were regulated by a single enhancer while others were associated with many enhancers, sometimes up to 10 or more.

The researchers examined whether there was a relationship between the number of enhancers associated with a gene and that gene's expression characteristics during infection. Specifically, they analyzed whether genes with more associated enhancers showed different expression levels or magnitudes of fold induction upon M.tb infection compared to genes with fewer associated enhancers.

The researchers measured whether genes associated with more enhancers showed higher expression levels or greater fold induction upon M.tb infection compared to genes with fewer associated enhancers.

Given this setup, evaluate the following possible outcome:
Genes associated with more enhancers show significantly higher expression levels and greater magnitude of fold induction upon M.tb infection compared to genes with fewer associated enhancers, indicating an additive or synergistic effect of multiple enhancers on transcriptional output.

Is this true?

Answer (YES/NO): NO